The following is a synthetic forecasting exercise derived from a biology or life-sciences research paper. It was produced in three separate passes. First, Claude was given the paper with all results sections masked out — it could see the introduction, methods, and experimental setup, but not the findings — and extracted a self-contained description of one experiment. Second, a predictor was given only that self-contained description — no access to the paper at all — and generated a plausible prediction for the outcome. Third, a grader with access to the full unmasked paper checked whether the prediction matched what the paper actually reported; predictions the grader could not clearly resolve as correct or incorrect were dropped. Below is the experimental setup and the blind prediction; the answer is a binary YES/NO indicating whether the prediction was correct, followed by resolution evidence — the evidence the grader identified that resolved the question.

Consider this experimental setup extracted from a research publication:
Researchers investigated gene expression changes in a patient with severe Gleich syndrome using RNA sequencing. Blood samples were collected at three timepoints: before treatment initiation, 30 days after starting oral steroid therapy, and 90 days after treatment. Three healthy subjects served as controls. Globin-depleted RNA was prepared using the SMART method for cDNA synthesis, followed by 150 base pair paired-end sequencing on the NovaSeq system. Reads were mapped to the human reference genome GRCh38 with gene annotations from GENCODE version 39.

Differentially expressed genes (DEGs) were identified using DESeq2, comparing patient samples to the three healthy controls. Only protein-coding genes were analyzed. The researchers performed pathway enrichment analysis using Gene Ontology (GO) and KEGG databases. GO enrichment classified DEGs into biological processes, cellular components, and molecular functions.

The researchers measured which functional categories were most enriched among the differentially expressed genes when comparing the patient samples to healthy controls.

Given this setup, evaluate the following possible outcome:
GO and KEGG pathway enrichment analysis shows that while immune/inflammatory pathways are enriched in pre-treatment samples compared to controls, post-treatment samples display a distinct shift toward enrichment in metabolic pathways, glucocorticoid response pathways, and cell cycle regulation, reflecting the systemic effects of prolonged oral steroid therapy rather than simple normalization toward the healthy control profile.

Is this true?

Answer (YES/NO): NO